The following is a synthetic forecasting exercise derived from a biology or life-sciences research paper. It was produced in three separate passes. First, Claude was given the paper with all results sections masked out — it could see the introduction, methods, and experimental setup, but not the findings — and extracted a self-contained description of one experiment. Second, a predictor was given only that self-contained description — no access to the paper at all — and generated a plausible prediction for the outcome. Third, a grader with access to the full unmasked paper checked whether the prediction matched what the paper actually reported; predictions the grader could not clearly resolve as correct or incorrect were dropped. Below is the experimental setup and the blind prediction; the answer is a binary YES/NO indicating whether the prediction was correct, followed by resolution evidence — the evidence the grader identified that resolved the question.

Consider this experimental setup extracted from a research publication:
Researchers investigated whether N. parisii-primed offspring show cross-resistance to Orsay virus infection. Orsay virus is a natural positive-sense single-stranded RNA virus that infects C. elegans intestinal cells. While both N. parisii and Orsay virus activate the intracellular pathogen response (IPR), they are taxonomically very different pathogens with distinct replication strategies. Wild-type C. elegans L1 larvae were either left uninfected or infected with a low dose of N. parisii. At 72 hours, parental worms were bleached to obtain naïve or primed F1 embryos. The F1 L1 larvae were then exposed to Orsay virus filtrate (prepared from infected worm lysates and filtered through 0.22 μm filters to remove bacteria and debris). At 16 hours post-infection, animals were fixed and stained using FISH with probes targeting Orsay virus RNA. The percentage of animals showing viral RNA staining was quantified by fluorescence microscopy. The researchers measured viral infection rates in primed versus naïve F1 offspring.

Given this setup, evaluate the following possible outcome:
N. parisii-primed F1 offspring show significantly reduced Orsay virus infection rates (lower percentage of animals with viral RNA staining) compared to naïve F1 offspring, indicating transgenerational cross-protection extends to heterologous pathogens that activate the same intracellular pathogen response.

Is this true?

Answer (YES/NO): NO